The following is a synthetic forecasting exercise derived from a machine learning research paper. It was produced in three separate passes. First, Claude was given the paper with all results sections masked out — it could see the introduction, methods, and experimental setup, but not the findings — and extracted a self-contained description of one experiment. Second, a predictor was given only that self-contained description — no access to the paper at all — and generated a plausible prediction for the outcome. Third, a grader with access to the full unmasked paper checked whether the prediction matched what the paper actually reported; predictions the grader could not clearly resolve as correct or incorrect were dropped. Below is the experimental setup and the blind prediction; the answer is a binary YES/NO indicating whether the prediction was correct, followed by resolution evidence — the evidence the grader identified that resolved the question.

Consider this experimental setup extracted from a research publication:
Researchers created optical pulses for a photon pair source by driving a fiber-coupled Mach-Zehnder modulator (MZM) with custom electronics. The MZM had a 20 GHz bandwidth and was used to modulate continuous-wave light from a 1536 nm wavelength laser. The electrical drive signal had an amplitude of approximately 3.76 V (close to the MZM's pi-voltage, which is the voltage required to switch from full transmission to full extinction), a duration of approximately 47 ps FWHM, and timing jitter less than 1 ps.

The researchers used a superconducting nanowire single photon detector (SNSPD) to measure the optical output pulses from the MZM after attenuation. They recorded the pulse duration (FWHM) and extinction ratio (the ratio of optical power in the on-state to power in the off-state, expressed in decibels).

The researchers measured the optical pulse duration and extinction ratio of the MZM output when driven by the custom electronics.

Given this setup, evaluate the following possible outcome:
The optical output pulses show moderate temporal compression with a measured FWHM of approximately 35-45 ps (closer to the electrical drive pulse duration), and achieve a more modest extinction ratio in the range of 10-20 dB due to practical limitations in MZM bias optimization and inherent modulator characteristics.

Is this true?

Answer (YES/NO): NO